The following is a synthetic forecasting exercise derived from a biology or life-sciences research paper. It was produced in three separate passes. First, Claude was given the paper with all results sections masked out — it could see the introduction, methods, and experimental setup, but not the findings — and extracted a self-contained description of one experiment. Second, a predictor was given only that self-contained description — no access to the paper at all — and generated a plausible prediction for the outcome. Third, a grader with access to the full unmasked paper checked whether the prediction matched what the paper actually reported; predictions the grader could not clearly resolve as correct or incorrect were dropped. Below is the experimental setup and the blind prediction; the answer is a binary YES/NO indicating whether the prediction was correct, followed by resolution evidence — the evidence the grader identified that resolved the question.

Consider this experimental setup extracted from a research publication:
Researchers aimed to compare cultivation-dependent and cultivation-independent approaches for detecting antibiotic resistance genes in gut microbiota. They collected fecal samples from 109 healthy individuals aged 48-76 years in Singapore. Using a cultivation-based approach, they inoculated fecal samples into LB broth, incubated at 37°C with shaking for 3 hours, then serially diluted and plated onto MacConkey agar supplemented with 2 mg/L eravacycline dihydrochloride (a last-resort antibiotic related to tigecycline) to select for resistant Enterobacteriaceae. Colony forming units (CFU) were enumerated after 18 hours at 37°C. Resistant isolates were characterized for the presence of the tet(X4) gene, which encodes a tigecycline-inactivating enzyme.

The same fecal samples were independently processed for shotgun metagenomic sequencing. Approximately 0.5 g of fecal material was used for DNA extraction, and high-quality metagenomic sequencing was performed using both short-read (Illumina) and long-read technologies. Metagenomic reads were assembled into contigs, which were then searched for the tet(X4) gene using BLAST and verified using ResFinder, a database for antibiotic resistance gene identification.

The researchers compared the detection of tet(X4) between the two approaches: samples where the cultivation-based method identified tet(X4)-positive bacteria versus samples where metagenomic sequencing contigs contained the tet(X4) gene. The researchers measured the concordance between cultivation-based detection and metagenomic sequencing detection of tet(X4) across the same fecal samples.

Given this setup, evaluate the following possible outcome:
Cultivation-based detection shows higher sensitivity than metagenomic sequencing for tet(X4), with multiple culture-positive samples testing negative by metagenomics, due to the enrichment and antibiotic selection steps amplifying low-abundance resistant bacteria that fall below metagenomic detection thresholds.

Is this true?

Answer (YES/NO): YES